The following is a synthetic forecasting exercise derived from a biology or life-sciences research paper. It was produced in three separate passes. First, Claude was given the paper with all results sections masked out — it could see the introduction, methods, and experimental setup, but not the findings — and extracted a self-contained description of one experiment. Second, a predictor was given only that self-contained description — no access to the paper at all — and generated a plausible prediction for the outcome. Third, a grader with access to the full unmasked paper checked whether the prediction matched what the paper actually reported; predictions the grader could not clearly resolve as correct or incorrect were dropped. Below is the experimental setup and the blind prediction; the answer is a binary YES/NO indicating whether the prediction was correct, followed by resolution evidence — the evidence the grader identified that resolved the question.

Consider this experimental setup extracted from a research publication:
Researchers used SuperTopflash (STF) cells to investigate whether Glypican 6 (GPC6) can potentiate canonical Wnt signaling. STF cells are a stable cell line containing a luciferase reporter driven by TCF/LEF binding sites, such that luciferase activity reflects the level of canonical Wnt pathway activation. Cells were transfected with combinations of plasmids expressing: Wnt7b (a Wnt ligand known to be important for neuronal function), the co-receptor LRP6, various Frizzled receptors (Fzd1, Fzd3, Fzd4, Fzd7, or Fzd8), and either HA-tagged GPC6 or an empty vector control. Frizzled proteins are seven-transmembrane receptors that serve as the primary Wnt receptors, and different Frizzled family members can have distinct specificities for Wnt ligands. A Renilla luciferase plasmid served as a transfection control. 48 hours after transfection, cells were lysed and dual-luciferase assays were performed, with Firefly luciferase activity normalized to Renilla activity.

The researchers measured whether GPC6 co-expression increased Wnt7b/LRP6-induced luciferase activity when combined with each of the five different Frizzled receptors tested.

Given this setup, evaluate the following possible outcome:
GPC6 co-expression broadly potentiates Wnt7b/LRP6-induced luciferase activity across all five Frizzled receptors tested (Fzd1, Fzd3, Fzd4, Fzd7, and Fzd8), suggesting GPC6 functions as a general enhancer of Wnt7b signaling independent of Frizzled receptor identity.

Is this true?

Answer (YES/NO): NO